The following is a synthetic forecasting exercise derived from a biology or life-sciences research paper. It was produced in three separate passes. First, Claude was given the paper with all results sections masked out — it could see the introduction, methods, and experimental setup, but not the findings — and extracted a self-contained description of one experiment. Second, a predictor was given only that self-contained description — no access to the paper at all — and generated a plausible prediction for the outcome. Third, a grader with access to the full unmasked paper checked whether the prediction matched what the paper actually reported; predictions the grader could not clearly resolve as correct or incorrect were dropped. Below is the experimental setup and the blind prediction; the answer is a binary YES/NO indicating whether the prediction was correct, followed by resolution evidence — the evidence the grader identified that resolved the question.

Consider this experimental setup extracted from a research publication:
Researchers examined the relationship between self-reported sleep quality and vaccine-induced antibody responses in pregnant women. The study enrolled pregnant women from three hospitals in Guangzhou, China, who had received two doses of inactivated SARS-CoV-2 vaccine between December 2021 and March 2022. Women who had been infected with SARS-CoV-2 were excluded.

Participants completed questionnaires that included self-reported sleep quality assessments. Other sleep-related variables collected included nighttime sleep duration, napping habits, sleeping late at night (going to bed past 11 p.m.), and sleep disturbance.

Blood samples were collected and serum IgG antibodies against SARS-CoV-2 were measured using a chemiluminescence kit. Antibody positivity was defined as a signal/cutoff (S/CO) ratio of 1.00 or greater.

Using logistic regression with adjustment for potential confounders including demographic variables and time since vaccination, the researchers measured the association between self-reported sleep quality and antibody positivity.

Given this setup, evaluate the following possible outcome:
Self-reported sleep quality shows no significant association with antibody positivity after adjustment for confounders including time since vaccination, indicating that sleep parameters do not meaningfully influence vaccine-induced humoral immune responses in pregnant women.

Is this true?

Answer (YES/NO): NO